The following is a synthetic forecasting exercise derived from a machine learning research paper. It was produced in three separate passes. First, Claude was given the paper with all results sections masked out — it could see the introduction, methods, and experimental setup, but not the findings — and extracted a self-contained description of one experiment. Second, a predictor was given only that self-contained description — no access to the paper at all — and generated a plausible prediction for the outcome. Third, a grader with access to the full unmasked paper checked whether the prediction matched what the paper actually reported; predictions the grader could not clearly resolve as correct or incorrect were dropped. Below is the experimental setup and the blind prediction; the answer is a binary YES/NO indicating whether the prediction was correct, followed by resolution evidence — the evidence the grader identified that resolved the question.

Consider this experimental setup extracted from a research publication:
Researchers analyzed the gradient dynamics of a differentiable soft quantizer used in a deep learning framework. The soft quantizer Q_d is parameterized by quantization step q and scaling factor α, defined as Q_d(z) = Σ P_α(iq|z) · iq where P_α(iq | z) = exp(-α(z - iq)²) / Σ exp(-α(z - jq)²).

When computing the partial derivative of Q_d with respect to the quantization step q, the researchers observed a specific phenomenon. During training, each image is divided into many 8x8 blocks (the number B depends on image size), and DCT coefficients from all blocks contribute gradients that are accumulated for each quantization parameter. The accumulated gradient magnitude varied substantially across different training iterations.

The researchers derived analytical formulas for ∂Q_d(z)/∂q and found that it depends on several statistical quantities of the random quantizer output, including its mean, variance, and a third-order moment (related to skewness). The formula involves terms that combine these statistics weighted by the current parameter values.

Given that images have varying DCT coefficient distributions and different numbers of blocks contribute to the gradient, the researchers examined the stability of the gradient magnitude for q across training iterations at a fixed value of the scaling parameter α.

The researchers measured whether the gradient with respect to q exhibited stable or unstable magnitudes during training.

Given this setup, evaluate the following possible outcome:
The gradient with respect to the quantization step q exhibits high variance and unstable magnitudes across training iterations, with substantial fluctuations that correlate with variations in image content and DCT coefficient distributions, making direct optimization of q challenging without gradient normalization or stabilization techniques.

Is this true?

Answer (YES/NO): YES